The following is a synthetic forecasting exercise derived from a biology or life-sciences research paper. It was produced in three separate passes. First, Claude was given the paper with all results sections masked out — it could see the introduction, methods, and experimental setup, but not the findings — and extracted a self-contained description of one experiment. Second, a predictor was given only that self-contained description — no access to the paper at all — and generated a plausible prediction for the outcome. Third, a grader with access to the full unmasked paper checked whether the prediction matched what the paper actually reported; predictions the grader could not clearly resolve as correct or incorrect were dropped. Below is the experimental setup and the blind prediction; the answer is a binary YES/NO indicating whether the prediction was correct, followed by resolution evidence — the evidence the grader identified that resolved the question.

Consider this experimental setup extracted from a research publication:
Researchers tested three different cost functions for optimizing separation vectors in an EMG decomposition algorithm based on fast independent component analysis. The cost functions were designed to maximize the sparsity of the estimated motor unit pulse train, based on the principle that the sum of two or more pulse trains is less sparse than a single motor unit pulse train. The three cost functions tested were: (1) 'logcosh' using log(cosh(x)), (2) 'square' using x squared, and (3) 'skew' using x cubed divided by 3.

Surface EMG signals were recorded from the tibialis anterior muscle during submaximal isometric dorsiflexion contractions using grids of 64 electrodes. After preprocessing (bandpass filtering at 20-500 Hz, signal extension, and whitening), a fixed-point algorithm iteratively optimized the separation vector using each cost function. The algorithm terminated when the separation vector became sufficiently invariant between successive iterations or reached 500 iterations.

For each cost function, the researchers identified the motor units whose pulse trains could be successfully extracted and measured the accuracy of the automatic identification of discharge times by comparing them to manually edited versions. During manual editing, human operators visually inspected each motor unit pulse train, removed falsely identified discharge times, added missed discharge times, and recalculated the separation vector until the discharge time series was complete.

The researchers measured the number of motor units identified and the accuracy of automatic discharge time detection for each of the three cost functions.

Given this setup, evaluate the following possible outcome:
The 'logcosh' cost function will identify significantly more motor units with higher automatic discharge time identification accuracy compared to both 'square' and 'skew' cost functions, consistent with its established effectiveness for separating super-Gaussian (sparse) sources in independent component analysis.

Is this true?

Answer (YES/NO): NO